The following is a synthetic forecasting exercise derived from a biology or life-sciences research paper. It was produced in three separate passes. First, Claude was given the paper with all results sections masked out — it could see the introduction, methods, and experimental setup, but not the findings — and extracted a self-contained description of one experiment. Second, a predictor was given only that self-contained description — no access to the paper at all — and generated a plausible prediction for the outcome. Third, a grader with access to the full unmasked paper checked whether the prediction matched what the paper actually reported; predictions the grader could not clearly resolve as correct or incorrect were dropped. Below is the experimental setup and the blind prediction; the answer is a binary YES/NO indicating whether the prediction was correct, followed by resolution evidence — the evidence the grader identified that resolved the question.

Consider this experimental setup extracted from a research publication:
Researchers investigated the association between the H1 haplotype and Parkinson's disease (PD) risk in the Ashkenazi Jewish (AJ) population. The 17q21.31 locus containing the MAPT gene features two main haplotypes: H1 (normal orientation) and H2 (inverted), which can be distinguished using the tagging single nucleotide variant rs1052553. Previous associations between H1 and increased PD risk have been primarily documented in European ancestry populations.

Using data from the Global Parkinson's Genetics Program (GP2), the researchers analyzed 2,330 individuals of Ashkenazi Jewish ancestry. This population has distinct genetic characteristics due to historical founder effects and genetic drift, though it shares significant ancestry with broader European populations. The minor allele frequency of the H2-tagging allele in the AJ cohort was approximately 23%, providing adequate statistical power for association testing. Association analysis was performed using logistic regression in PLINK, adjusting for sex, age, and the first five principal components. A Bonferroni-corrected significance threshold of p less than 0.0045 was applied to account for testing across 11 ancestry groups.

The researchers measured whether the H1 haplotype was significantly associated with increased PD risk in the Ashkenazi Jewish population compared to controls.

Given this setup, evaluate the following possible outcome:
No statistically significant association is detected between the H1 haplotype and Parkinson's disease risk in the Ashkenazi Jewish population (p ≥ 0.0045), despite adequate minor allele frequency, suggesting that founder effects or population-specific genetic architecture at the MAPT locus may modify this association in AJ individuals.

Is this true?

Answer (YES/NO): NO